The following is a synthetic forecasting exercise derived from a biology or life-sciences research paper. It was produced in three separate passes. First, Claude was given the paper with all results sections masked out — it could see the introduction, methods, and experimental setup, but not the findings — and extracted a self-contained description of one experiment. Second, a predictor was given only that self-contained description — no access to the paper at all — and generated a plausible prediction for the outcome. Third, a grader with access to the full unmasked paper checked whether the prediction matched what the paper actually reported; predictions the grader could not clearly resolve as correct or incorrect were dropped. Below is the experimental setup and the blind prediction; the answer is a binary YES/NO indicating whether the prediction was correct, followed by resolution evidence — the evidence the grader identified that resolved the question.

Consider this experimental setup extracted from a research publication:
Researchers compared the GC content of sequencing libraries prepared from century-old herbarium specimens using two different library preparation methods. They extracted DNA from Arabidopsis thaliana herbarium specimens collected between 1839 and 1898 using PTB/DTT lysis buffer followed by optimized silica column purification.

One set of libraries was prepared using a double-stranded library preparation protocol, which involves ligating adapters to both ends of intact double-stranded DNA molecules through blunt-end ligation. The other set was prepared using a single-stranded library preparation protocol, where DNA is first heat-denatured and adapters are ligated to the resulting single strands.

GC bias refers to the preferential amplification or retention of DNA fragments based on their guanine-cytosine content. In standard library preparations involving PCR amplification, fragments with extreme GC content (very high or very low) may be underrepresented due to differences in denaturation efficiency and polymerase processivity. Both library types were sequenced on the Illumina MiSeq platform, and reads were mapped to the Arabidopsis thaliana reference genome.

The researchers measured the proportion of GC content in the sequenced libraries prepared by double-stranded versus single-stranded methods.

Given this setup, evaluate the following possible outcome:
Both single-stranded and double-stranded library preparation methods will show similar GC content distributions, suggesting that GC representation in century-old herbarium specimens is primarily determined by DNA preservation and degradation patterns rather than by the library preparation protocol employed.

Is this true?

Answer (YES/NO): NO